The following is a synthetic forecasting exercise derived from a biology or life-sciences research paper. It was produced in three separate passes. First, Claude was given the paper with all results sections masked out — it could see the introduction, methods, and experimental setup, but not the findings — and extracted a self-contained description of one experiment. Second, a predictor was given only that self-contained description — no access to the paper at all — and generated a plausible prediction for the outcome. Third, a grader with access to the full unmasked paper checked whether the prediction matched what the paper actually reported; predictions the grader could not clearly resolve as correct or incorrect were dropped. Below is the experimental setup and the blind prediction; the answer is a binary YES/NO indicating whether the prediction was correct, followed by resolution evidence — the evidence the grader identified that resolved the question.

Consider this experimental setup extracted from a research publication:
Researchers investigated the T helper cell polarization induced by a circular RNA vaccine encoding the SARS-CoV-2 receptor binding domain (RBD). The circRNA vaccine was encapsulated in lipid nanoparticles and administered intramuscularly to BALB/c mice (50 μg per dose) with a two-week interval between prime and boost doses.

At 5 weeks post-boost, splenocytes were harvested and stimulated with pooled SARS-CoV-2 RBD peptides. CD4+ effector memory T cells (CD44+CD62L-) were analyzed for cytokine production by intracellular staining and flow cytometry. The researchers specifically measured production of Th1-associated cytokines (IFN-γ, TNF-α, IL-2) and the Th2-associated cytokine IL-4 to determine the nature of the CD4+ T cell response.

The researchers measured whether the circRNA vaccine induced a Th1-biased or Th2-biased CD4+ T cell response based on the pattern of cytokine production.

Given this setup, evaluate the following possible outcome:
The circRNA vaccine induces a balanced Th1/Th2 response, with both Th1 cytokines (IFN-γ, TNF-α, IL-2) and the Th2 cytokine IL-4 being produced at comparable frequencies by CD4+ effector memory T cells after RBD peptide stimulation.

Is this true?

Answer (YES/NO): NO